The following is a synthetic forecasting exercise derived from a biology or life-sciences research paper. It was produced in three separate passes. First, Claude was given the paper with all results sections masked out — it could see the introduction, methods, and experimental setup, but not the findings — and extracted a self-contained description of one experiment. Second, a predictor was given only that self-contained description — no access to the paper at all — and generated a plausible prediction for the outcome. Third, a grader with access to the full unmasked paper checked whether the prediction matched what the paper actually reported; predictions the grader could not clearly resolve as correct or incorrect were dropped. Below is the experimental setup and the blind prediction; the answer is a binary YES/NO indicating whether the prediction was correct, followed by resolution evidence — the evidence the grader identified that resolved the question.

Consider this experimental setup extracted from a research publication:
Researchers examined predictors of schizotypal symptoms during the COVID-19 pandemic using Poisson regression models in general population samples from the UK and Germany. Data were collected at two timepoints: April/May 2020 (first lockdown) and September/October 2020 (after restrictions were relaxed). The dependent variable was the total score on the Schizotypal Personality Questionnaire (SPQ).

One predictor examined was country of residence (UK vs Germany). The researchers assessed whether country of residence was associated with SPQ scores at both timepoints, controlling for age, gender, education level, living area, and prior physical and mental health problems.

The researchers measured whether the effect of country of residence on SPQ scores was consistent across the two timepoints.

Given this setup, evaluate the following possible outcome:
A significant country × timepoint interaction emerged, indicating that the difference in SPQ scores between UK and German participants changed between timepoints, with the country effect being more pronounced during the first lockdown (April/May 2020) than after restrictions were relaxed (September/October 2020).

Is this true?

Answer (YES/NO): NO